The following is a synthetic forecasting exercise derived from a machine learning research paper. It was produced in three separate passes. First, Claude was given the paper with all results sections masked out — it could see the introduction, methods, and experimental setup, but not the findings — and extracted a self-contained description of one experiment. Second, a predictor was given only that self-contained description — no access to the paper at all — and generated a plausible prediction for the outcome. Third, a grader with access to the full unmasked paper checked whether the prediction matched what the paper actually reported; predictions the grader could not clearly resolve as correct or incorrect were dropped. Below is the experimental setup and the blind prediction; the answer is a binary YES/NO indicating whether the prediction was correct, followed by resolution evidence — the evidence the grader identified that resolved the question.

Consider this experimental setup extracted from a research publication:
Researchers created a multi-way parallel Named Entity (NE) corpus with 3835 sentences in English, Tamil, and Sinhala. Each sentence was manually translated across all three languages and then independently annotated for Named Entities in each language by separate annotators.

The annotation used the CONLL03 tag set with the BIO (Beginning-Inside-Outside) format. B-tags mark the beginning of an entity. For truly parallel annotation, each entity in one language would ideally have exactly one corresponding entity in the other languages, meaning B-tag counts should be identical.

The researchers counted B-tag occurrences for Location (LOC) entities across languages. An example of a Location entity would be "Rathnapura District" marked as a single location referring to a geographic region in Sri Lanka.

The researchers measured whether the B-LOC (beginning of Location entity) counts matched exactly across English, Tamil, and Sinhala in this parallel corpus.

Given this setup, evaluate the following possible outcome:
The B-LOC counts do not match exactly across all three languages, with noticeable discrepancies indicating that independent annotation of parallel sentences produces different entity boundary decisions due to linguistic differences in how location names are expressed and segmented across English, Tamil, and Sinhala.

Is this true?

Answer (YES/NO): YES